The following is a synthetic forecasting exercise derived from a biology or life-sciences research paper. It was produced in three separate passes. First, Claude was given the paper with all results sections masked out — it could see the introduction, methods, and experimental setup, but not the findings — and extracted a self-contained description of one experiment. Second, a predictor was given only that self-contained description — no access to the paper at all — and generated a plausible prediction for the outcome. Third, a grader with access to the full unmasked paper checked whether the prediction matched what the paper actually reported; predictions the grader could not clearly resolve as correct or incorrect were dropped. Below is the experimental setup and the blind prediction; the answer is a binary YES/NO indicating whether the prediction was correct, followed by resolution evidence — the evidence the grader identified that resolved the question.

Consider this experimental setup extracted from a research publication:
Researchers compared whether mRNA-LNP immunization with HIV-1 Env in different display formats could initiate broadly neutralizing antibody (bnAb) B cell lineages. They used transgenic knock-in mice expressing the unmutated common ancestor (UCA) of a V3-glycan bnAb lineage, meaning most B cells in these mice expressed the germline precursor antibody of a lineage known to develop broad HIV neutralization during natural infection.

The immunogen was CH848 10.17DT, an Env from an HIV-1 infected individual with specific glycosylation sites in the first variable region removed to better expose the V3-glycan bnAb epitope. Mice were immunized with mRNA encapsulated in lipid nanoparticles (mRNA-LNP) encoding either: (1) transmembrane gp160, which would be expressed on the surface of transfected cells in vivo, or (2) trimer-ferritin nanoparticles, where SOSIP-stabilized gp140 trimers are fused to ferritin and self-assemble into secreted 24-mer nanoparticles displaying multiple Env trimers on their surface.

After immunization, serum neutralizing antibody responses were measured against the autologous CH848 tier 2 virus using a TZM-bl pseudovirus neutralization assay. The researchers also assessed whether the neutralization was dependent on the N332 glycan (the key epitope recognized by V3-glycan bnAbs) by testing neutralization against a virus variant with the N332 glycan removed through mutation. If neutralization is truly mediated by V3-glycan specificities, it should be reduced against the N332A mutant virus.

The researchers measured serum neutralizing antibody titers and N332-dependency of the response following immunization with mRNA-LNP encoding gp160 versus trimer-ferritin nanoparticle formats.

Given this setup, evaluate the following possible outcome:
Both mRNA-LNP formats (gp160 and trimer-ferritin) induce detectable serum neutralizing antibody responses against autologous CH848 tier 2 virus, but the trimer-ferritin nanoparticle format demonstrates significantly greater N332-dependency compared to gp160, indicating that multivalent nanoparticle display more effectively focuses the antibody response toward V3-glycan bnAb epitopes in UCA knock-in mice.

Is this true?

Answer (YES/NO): NO